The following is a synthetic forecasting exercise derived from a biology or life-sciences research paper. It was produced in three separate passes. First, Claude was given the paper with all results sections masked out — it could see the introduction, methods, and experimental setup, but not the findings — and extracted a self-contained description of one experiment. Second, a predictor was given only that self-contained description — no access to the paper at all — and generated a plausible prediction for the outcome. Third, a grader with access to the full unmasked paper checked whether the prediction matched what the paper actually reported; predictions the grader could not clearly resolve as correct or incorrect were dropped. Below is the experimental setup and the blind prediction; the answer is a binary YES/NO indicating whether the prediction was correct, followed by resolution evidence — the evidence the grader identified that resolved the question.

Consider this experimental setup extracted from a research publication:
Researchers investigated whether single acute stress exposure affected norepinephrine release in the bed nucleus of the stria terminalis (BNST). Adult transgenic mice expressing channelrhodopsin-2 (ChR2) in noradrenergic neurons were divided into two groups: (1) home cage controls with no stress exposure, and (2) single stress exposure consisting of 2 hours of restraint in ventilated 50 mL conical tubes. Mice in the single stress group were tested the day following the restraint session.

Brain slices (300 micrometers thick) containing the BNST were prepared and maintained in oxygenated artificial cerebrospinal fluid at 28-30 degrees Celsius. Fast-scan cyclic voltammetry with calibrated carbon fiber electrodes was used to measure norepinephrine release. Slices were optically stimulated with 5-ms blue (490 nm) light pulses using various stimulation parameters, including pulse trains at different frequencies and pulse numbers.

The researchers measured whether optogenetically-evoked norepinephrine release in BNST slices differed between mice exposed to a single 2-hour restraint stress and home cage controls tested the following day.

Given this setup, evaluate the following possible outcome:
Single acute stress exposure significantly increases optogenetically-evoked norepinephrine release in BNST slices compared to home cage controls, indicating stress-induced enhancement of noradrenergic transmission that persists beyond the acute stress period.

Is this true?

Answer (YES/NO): NO